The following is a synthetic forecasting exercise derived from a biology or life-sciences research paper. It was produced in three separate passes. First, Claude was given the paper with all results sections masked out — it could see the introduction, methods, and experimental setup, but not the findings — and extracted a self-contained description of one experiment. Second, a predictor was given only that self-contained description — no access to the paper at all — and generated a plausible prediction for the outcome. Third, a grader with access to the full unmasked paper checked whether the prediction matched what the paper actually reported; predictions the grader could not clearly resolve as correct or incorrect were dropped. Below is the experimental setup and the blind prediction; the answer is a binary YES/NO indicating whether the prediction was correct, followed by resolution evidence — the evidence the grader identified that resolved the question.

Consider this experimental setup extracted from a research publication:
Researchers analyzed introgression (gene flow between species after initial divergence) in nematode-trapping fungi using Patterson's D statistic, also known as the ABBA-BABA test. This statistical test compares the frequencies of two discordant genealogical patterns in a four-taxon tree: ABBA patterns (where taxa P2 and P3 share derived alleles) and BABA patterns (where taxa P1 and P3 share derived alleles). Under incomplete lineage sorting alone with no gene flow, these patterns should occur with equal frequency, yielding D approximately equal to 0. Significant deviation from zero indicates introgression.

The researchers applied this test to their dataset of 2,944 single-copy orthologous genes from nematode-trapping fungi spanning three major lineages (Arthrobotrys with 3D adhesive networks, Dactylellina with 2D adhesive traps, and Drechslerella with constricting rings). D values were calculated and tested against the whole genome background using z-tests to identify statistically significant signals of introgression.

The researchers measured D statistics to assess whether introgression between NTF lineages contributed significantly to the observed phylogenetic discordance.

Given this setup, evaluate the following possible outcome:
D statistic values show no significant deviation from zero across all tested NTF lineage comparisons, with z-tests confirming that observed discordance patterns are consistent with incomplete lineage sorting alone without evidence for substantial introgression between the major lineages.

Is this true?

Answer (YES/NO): YES